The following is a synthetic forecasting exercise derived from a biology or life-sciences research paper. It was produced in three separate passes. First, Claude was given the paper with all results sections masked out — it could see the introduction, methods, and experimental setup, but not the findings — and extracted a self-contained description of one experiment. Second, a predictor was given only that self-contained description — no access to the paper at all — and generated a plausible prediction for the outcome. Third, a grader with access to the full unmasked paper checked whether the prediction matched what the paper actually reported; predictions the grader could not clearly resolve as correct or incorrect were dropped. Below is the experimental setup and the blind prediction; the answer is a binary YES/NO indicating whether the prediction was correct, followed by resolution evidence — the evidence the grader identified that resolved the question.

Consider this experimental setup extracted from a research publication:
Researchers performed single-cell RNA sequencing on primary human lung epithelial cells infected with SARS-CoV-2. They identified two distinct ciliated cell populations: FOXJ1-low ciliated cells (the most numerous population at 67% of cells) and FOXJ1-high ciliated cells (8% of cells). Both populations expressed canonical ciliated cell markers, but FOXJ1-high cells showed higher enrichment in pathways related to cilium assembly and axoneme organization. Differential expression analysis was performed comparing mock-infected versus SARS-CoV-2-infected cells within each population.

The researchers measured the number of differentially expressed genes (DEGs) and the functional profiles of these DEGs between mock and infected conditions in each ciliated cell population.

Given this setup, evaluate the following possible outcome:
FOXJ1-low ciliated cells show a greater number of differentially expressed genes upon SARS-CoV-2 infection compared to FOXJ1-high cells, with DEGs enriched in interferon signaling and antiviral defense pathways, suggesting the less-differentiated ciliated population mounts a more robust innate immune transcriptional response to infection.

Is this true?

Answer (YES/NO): NO